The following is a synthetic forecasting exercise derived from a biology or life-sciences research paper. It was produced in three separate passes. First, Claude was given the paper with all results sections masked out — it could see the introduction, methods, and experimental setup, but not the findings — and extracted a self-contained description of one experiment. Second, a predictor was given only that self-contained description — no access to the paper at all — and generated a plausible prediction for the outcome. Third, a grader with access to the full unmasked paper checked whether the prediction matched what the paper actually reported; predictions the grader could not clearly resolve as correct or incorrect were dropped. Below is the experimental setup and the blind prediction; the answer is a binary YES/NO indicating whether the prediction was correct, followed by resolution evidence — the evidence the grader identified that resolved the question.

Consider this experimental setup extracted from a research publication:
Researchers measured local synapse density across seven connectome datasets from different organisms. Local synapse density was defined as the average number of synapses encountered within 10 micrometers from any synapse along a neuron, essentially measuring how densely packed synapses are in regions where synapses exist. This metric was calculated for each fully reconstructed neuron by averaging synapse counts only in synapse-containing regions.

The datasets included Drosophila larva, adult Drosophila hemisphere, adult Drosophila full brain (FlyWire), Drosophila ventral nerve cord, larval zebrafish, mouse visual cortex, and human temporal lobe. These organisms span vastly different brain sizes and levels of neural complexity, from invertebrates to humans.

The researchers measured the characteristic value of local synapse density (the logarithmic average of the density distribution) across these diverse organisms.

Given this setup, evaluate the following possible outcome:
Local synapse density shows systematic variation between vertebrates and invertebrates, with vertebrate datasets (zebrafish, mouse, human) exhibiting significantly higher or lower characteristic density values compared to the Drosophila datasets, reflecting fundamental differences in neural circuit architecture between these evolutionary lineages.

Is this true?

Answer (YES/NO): NO